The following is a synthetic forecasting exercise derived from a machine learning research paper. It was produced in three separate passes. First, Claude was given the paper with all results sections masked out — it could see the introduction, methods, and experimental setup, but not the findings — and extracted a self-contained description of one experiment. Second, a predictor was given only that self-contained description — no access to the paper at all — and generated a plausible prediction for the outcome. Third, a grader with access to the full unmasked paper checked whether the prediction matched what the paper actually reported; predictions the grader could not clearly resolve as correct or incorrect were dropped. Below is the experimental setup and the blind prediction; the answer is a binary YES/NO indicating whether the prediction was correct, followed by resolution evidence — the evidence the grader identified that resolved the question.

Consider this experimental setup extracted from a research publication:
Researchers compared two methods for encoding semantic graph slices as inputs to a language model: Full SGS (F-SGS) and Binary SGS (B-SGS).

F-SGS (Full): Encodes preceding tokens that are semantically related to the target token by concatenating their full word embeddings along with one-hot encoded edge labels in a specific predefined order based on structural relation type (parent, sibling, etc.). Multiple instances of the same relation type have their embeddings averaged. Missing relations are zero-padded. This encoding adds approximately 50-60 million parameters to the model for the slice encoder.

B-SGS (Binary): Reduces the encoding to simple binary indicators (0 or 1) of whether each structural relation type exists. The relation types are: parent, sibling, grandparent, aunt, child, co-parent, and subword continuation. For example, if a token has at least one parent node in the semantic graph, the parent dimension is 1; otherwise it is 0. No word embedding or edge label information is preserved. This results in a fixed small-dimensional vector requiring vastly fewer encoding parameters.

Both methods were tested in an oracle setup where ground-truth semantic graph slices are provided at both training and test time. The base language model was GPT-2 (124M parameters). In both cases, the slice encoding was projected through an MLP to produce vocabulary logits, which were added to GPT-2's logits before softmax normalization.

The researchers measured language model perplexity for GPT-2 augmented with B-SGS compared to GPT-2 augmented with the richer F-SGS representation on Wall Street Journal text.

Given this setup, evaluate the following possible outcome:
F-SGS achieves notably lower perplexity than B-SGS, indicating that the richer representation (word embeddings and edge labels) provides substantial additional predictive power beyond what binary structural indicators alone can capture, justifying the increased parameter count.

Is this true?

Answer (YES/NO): NO